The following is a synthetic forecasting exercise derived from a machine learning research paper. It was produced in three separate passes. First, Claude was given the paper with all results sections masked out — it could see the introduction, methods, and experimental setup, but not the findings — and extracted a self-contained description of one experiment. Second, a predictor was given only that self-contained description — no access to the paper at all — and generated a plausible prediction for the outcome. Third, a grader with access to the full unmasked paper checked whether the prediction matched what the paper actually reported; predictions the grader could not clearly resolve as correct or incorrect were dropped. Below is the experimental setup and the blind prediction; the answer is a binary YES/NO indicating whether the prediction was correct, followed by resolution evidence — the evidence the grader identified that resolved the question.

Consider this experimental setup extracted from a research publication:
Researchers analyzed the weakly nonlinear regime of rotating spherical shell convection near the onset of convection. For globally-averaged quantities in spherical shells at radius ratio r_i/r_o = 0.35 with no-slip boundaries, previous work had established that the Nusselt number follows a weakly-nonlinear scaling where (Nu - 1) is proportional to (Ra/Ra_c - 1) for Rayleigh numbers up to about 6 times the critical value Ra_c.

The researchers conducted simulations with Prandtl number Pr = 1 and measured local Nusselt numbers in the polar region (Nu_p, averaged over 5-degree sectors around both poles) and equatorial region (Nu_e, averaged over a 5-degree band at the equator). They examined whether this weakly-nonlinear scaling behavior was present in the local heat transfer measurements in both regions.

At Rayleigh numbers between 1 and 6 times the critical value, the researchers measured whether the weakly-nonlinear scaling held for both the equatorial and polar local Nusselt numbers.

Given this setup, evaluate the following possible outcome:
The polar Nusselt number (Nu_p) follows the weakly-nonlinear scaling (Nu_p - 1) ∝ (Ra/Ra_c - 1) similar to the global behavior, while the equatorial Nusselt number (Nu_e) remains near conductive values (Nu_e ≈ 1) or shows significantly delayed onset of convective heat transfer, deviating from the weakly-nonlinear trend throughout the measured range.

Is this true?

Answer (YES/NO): NO